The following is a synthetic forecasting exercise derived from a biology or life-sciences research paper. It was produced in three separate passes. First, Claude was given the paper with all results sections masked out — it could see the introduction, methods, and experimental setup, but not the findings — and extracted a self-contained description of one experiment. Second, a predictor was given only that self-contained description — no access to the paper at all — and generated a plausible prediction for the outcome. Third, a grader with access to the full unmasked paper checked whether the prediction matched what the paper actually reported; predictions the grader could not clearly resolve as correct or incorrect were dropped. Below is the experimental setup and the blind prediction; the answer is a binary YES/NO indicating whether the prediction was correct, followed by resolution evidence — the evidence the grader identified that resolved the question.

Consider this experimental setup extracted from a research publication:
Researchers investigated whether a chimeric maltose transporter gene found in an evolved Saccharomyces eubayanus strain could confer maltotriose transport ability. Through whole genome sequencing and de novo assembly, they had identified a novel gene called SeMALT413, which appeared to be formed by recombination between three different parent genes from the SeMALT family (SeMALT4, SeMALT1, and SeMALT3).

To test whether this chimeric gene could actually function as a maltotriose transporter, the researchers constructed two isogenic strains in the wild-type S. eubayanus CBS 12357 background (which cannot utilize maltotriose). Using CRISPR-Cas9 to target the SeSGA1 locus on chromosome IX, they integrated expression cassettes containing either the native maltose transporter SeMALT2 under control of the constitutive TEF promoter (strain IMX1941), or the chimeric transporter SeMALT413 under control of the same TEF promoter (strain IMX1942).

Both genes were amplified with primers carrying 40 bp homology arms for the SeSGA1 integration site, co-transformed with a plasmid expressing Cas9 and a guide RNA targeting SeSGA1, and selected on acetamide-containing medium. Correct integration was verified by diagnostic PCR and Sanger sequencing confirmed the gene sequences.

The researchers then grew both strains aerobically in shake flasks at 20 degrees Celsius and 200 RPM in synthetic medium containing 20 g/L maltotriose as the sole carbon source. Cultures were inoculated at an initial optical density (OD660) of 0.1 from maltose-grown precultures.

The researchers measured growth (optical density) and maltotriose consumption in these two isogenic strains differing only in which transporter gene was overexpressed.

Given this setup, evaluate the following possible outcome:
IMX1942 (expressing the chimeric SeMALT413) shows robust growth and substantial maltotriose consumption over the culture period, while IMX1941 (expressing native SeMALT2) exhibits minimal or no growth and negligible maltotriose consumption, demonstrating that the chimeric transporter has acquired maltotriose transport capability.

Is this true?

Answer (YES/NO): NO